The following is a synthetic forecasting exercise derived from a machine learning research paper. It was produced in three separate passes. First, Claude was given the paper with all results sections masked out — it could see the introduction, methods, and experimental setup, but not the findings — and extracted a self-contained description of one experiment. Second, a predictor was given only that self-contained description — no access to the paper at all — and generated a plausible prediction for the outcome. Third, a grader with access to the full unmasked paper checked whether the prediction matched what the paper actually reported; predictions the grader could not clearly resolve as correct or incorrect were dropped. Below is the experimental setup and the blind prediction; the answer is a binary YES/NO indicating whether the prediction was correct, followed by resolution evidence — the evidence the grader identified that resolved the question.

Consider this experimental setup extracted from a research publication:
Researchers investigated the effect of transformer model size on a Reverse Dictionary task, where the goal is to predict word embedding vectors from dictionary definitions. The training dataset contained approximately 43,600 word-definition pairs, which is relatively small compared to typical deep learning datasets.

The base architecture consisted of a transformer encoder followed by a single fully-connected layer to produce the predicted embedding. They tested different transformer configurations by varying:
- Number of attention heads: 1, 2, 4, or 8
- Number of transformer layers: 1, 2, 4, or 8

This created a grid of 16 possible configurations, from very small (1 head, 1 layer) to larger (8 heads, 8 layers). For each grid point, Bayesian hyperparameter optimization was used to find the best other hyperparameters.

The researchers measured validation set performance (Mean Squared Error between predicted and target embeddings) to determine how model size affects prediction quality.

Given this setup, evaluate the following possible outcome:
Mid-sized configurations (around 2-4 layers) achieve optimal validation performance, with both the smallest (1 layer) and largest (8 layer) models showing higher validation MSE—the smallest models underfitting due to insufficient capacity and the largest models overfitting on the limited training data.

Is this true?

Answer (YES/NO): NO